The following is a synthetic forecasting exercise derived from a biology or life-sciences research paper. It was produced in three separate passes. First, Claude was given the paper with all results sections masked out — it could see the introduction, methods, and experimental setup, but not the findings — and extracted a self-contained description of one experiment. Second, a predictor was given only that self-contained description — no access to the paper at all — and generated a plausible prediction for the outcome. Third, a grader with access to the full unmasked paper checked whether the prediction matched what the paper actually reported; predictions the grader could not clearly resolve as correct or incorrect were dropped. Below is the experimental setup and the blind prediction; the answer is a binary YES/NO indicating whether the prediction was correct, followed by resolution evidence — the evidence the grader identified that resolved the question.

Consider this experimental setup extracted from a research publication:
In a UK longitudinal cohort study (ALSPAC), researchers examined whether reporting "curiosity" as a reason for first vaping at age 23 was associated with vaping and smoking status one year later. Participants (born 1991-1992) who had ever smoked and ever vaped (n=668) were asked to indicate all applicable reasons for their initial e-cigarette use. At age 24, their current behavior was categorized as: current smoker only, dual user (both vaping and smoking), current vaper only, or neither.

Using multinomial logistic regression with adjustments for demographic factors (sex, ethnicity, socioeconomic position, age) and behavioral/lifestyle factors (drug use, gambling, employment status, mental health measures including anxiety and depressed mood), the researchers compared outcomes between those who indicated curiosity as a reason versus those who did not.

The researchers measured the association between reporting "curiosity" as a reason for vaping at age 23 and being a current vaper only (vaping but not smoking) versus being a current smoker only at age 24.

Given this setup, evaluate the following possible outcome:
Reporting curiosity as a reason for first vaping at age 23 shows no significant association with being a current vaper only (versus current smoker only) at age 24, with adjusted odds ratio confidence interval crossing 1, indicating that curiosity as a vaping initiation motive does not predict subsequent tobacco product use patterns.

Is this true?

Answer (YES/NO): NO